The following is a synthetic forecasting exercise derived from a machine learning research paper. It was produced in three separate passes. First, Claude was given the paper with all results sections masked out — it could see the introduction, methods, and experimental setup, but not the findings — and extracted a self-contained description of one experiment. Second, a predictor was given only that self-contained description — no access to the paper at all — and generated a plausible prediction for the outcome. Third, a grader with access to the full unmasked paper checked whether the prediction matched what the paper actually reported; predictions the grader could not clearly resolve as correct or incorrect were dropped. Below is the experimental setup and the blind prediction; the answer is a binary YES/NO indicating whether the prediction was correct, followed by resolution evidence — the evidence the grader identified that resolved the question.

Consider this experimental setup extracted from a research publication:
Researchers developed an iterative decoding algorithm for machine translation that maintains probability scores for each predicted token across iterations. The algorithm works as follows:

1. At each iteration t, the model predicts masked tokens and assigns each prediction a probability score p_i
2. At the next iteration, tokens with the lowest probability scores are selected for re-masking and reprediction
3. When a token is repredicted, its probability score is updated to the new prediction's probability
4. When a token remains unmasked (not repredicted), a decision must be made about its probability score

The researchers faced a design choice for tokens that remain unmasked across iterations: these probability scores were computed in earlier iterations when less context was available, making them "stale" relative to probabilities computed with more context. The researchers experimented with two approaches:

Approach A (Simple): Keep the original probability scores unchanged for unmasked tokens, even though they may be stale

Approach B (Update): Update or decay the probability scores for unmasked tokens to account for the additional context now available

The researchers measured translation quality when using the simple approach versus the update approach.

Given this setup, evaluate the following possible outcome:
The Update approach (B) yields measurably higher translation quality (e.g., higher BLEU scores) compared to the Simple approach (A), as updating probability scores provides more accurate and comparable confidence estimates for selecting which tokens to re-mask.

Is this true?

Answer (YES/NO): NO